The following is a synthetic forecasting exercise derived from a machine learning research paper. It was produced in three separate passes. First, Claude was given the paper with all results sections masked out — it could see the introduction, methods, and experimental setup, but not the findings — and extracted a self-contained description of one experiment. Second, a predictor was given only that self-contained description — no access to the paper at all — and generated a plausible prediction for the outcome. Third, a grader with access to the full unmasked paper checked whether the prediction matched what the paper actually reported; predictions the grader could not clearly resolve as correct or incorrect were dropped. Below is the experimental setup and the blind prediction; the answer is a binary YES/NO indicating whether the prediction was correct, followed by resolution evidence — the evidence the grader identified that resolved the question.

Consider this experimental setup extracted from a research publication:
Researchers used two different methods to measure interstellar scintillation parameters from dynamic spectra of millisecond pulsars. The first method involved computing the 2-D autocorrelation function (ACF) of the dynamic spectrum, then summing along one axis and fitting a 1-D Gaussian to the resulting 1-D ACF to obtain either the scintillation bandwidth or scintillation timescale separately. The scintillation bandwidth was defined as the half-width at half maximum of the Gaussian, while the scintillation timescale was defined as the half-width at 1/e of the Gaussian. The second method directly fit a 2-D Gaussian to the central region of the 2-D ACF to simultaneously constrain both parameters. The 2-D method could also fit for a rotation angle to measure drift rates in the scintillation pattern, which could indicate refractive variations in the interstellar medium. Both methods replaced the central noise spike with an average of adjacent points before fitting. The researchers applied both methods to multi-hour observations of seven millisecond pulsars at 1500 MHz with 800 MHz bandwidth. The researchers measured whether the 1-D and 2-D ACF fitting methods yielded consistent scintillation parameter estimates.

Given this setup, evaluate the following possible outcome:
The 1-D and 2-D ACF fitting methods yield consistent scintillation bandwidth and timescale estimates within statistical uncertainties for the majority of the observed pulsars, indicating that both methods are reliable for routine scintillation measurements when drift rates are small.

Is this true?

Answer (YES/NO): NO